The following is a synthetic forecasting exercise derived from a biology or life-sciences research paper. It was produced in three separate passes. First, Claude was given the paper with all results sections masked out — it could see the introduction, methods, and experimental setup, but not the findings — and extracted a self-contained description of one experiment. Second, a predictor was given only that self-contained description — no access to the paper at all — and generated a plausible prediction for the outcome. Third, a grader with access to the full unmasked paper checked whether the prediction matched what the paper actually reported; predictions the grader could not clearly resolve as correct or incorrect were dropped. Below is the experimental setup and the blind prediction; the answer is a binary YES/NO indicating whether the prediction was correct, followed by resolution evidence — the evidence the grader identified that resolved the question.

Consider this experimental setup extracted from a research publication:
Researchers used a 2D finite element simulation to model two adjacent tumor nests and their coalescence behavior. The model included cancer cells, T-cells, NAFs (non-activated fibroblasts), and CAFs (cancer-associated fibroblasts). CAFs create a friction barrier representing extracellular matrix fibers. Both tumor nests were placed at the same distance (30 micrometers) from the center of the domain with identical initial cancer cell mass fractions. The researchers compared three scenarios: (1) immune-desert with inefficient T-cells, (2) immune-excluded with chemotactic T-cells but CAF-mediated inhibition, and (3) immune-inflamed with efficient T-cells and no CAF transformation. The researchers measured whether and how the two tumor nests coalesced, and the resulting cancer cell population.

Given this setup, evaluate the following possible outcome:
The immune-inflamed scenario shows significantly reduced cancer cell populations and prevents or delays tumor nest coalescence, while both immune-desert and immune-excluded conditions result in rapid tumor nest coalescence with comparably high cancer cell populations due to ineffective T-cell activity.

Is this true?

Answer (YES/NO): NO